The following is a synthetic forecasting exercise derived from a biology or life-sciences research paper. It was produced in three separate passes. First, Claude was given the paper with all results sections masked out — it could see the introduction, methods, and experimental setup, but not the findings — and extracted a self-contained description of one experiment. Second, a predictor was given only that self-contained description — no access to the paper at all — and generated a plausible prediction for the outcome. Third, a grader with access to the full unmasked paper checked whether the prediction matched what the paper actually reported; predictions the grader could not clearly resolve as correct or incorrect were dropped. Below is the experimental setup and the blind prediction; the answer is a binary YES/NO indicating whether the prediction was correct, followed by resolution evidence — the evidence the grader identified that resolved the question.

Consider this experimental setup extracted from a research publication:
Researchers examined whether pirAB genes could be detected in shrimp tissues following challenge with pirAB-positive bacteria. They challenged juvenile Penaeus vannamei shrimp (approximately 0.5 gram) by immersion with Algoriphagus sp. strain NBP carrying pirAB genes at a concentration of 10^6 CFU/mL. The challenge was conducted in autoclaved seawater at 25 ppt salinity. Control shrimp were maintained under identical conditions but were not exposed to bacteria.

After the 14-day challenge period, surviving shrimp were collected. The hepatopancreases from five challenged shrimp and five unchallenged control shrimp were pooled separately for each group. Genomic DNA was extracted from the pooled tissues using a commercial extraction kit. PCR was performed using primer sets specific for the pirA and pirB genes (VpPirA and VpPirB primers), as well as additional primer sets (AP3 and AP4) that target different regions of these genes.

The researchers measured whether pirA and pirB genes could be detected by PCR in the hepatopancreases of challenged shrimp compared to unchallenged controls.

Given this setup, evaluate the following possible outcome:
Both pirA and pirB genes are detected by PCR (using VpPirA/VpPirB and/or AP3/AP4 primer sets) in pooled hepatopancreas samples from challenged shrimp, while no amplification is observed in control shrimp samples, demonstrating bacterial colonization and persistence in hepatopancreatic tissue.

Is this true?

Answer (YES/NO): YES